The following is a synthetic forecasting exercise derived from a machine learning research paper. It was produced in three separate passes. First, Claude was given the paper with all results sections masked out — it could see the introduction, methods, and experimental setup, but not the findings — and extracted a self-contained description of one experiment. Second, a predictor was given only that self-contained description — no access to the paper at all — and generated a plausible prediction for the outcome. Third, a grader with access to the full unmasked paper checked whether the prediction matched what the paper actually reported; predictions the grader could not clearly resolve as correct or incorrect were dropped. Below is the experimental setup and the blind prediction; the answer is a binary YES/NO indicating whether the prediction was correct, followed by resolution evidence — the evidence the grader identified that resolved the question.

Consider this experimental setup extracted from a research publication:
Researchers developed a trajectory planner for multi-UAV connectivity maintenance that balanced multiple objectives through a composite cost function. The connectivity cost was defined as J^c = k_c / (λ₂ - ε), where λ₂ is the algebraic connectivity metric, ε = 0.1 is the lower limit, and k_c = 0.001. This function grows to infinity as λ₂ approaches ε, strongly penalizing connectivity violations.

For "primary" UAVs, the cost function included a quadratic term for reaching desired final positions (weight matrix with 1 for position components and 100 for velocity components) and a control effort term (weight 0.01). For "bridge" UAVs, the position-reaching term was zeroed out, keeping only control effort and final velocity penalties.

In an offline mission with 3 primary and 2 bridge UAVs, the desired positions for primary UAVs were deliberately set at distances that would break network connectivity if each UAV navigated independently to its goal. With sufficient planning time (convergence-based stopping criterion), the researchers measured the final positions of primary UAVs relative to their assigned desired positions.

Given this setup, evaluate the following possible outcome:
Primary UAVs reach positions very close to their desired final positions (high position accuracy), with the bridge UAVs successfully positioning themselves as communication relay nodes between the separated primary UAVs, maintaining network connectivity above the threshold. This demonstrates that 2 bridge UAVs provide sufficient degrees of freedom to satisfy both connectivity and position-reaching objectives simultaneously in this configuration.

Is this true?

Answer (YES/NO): YES